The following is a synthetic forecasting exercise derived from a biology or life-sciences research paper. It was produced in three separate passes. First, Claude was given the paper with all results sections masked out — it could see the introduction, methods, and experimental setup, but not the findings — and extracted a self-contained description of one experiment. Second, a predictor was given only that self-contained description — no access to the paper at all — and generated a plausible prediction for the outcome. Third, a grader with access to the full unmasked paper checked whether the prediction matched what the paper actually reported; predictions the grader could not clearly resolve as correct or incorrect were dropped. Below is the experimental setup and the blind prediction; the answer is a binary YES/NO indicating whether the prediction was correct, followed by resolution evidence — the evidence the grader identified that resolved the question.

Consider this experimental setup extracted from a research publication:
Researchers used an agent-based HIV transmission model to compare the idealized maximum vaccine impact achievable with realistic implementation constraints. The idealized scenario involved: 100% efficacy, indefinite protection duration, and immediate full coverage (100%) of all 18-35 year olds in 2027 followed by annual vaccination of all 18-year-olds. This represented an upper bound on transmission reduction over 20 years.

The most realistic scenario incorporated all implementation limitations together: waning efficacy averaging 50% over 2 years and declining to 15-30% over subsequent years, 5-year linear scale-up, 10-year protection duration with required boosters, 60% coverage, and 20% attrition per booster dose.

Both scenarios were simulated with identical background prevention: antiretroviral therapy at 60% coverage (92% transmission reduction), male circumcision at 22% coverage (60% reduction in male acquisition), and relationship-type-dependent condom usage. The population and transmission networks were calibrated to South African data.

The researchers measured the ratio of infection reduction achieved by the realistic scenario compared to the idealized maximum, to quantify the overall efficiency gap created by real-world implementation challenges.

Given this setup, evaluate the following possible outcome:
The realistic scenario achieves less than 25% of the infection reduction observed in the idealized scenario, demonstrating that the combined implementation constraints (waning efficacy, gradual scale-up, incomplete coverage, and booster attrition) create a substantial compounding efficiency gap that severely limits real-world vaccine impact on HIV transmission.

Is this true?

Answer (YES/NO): YES